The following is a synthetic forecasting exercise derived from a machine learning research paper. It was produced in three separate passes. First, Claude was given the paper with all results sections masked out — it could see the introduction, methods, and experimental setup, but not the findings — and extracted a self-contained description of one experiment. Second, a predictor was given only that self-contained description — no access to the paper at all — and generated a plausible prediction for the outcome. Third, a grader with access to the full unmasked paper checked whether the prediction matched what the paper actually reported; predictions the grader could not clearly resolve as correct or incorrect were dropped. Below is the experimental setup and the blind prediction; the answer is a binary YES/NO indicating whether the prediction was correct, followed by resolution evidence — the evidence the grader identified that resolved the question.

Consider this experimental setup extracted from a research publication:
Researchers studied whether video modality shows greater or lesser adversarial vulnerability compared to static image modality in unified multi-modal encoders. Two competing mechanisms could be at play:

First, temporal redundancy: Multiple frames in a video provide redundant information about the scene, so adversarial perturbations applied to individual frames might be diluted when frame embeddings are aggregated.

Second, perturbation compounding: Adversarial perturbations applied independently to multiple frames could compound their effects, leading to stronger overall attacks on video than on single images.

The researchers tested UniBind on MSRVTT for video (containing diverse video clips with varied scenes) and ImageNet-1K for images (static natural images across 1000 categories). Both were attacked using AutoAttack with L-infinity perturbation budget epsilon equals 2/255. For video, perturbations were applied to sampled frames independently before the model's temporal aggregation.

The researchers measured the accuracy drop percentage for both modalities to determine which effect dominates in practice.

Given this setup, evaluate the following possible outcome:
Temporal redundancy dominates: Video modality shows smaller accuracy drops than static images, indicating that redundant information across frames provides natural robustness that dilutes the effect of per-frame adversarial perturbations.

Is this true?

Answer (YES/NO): YES